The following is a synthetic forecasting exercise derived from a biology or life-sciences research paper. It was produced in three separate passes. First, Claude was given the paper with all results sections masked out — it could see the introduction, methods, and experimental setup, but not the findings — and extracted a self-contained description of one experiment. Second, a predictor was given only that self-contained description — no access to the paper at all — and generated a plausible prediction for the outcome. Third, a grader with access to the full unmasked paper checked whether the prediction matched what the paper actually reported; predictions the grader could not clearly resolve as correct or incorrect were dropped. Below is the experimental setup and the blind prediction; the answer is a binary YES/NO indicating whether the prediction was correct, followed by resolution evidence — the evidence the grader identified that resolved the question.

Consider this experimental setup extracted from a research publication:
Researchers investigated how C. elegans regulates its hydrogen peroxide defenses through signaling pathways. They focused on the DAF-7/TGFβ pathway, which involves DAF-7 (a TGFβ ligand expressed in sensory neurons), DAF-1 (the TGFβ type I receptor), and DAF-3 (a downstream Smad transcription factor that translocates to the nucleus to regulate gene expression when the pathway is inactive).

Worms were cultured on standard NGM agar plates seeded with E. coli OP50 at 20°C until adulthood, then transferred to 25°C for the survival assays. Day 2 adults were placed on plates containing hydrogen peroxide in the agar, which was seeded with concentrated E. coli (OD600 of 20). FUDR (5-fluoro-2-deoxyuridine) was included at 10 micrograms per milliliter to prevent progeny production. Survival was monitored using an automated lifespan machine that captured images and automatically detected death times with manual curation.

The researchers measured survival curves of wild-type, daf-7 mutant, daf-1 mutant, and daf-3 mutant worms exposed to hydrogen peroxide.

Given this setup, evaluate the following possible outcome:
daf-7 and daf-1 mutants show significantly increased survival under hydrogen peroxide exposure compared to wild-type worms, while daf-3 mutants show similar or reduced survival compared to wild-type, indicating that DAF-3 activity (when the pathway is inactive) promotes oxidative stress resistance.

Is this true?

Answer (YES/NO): YES